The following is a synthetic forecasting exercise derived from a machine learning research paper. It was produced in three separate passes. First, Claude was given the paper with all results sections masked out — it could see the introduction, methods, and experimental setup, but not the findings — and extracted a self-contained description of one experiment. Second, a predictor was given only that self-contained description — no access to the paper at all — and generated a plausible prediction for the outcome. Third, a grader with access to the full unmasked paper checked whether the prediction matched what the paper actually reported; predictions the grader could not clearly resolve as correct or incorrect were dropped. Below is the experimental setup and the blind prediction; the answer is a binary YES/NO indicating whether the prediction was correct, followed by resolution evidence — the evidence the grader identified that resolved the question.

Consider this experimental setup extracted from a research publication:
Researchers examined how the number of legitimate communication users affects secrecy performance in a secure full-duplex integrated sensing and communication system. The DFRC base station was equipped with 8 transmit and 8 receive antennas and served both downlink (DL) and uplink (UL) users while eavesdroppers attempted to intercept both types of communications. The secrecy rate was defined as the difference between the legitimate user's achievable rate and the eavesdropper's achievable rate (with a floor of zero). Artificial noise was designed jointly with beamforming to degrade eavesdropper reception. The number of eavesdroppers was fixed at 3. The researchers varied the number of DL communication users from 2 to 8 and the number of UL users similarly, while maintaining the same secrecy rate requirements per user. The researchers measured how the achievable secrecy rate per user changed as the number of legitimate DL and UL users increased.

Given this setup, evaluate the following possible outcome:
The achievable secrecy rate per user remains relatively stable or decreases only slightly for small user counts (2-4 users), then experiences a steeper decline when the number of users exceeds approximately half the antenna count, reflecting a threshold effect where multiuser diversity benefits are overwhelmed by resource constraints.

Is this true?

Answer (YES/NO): NO